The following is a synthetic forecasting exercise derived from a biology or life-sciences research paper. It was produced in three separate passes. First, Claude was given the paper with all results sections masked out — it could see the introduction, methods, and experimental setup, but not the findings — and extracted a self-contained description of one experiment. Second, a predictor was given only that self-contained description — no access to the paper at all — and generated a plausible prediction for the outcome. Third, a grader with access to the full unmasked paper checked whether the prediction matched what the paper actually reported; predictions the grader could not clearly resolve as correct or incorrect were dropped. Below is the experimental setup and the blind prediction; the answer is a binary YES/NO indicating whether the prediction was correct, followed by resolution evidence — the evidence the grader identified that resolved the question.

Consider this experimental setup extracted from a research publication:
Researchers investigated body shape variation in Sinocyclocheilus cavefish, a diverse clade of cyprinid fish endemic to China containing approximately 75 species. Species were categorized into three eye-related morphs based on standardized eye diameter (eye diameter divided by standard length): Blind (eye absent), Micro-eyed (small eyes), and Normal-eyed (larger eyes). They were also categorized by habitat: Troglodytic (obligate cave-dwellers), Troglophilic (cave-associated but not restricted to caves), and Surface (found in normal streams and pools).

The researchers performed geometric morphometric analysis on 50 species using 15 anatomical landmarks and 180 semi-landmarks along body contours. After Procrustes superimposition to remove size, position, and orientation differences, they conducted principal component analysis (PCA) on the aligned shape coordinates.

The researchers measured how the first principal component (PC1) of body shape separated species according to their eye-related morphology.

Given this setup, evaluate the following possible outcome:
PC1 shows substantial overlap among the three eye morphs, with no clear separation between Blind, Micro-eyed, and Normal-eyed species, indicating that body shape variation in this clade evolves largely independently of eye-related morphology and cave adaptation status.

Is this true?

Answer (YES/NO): NO